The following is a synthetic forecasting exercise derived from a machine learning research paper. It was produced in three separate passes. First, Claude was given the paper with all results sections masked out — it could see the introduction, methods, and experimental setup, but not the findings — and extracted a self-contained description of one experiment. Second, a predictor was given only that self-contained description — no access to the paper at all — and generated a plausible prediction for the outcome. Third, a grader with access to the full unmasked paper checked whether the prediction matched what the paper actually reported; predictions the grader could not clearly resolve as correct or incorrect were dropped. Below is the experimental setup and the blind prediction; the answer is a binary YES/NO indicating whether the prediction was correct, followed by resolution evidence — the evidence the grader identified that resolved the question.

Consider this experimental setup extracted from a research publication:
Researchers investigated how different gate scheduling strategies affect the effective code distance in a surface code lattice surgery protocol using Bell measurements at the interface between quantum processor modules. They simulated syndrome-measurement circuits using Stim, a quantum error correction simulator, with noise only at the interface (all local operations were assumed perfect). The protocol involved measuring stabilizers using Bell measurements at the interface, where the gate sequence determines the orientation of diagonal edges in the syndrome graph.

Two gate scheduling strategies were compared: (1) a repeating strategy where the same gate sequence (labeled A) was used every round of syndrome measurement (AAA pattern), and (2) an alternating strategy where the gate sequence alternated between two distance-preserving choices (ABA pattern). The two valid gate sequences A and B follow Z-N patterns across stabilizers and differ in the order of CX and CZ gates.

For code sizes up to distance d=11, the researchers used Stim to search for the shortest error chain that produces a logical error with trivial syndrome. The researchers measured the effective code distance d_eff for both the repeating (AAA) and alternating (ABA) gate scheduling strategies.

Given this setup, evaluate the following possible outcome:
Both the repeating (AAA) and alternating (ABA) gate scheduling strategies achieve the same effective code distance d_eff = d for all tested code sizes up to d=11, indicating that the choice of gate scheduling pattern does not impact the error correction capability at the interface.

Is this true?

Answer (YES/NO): NO